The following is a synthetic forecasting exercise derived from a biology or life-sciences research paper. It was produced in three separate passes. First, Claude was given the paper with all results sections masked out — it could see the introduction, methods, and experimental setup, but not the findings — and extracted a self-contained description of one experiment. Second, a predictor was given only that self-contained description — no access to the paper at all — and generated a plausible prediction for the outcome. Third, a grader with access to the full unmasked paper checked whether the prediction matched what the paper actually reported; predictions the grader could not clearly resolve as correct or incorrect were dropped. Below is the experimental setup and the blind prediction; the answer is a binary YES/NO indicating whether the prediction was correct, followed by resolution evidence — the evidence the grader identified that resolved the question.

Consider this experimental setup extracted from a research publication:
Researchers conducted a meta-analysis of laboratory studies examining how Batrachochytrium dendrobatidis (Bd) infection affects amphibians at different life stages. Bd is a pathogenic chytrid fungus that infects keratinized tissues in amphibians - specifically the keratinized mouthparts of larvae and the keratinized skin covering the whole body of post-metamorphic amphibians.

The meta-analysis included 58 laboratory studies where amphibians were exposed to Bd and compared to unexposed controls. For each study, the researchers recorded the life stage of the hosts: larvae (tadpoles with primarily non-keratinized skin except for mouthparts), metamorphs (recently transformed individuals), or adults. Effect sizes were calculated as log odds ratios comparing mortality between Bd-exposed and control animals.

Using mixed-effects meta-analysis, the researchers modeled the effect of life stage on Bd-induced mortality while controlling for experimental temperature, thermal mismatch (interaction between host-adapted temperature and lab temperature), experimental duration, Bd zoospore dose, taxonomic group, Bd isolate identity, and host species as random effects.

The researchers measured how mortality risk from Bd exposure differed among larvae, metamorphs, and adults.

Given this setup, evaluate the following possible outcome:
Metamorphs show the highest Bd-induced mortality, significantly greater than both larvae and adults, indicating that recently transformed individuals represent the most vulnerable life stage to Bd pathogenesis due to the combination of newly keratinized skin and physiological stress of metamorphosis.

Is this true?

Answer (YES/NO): YES